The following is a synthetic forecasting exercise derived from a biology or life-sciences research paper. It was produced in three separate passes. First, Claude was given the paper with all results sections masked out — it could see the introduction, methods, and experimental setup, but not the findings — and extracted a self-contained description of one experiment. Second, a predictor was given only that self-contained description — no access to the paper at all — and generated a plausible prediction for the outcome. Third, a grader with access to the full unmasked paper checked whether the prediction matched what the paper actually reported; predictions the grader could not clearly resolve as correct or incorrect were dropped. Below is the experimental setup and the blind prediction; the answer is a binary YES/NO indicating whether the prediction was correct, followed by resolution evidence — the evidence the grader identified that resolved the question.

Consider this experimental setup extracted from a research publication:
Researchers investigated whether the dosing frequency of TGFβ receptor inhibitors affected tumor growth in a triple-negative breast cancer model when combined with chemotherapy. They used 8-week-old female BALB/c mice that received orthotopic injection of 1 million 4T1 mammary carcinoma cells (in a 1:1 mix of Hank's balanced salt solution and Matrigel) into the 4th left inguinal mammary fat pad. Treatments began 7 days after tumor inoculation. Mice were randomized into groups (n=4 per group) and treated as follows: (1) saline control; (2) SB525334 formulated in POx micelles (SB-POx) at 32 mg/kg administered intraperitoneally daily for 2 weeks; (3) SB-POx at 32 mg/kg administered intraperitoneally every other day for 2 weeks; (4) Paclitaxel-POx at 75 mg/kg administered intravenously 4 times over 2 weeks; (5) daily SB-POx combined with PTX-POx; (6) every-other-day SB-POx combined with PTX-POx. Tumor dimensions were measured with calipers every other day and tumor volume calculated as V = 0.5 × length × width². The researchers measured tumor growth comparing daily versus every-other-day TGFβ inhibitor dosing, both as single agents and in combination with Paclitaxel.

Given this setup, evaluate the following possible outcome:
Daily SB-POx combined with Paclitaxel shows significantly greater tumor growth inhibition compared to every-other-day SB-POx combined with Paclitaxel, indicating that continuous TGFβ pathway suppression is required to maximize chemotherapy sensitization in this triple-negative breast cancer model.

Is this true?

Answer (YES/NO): NO